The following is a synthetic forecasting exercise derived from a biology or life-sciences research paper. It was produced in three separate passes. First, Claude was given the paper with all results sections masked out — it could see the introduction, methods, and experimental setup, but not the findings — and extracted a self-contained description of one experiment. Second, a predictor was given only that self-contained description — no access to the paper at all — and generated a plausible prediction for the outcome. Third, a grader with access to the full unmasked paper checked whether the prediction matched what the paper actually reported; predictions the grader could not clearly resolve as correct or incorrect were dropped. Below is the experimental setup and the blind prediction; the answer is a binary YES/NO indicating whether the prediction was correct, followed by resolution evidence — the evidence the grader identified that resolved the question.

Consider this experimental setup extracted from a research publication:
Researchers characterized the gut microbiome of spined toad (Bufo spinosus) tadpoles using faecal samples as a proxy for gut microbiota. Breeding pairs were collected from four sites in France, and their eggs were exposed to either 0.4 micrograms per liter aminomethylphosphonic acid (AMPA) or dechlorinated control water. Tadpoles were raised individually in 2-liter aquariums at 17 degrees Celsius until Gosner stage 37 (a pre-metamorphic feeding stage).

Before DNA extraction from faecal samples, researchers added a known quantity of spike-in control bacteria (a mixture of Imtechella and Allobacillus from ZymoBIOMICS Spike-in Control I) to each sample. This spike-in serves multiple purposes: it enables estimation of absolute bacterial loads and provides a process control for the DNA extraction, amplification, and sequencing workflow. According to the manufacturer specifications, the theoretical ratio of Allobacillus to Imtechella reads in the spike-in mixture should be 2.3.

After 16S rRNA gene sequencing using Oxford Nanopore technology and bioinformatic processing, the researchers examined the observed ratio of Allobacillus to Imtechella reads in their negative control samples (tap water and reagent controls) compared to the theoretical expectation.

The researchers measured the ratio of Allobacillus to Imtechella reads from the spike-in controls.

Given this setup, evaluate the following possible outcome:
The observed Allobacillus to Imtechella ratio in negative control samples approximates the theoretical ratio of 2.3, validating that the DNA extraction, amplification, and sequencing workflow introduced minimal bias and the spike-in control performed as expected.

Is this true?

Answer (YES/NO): NO